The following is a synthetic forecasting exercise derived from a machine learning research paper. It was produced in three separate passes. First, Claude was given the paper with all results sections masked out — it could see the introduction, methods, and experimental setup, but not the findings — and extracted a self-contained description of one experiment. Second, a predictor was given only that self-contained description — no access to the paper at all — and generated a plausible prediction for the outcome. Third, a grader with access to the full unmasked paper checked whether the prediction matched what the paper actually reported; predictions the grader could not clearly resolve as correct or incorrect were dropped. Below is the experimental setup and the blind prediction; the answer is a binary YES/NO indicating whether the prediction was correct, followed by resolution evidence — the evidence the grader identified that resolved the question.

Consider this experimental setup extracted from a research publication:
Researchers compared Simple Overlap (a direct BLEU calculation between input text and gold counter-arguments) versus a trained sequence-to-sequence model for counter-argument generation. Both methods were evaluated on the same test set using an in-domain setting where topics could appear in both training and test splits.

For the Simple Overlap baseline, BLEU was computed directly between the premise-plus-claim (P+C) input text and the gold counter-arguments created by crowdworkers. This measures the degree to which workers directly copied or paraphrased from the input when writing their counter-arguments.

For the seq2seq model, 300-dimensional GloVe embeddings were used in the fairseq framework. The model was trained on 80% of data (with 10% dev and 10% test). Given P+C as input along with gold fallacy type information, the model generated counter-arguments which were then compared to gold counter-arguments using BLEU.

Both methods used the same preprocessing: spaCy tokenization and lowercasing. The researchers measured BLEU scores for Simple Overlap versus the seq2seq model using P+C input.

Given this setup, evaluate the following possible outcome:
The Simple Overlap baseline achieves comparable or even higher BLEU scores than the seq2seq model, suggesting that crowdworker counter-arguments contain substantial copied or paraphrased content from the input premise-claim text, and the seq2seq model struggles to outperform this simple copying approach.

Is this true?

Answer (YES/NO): YES